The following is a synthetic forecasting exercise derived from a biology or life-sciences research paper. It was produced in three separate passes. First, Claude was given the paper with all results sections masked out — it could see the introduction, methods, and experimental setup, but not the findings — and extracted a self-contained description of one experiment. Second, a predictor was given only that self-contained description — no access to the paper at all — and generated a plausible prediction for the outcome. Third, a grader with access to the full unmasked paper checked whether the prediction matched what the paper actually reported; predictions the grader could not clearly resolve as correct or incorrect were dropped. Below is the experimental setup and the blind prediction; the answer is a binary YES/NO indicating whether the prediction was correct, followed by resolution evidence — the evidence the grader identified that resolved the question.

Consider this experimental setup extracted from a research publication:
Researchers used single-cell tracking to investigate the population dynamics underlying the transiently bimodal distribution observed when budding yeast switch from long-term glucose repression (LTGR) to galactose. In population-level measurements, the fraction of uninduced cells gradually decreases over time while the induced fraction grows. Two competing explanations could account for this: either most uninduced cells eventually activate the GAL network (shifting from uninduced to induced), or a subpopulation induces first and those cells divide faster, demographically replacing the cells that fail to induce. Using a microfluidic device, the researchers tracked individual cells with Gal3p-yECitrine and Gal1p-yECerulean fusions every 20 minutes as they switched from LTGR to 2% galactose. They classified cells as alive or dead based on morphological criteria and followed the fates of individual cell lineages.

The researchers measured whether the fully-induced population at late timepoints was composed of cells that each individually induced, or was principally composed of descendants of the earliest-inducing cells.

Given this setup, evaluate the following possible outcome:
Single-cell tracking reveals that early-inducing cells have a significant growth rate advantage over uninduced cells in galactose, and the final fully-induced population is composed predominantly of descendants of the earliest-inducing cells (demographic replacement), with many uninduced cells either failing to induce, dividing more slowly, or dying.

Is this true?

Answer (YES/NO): YES